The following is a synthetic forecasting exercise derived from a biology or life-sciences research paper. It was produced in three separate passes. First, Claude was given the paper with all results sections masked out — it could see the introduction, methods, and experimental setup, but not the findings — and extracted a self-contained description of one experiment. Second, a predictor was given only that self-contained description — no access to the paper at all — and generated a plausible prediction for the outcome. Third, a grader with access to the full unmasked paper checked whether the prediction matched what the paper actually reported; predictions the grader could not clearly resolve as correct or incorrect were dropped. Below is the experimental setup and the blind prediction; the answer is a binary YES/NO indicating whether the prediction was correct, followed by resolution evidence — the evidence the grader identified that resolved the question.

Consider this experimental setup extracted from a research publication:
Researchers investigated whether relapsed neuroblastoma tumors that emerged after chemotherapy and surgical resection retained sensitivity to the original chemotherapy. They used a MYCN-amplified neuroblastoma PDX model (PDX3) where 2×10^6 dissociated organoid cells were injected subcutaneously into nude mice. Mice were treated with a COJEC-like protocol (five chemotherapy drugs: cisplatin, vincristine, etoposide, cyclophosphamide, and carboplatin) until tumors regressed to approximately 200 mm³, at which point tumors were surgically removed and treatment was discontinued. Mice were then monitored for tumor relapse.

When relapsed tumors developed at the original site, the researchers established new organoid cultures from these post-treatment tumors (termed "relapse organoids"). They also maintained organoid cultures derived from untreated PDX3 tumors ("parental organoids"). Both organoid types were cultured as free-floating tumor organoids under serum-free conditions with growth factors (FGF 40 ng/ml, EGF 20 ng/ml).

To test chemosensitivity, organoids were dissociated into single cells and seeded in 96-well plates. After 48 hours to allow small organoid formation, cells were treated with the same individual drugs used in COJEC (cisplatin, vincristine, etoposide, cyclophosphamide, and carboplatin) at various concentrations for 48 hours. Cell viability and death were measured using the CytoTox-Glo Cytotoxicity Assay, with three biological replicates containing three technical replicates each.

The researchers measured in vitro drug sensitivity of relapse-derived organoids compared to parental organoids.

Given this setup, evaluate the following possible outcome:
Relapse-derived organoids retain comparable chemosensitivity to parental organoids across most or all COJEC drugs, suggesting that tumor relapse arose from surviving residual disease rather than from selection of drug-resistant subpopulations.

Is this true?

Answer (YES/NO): NO